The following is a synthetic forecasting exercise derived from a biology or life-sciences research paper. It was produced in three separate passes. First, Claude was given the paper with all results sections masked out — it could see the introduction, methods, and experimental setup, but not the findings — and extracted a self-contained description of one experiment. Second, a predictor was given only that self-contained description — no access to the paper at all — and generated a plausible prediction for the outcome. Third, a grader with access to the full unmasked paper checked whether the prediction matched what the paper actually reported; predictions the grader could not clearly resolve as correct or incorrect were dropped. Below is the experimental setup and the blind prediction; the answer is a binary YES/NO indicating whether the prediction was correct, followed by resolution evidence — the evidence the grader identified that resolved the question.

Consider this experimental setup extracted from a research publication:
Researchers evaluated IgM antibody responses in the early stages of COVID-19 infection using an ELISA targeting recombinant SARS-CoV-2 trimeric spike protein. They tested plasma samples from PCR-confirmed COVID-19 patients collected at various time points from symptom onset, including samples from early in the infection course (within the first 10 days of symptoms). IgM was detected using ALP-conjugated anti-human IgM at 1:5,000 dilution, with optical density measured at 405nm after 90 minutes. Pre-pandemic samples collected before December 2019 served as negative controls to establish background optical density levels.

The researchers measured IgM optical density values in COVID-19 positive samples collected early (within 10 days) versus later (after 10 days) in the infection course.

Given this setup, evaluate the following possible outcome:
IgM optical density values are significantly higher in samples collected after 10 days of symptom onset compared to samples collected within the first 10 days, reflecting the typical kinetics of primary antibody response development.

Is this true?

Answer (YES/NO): NO